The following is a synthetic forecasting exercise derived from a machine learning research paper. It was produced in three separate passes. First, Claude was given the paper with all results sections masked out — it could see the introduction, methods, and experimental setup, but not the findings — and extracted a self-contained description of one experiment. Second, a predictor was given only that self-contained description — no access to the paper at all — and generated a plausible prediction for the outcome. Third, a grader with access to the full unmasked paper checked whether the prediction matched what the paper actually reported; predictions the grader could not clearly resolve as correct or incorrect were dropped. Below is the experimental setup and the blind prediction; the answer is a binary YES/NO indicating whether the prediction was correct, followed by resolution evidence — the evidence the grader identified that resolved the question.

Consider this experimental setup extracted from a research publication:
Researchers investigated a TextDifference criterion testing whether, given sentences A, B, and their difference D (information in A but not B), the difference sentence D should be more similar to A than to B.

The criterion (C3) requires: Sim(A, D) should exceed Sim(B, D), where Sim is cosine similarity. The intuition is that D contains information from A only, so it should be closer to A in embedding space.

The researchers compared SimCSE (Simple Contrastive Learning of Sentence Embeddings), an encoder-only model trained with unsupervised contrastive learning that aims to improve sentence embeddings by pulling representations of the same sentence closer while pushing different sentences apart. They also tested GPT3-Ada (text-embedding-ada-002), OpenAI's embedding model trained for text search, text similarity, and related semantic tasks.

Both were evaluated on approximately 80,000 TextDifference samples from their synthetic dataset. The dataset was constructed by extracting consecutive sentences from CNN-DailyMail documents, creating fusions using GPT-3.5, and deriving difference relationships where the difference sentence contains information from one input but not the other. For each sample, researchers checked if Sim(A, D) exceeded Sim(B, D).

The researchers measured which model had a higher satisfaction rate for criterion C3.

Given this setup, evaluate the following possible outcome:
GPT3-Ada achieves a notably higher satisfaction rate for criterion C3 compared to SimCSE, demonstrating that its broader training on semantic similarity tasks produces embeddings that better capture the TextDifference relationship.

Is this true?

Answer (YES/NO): NO